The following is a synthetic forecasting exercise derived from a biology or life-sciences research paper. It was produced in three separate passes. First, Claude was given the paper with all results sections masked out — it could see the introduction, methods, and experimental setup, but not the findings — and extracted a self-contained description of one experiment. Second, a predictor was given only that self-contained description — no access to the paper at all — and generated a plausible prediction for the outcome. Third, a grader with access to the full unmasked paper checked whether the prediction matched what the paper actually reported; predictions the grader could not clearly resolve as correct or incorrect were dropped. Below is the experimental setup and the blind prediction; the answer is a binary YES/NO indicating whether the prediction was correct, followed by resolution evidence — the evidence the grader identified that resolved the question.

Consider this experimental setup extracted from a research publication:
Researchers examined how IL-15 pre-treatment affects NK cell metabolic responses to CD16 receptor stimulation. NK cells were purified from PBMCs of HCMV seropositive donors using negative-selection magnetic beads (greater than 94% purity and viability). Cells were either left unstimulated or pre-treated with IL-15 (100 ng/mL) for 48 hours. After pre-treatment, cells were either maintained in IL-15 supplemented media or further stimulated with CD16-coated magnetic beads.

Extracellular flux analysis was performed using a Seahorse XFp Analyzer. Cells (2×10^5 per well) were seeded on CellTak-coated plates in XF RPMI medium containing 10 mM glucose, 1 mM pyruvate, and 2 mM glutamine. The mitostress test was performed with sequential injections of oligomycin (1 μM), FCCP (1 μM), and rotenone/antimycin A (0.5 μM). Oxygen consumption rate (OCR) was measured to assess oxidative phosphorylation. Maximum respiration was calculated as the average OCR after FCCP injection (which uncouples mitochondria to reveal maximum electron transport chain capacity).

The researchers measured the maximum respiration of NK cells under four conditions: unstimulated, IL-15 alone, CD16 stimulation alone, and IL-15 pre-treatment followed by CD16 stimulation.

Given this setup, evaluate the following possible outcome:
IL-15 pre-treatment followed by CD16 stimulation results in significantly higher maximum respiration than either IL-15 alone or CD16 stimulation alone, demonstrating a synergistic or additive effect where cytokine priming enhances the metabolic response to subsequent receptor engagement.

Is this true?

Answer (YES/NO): NO